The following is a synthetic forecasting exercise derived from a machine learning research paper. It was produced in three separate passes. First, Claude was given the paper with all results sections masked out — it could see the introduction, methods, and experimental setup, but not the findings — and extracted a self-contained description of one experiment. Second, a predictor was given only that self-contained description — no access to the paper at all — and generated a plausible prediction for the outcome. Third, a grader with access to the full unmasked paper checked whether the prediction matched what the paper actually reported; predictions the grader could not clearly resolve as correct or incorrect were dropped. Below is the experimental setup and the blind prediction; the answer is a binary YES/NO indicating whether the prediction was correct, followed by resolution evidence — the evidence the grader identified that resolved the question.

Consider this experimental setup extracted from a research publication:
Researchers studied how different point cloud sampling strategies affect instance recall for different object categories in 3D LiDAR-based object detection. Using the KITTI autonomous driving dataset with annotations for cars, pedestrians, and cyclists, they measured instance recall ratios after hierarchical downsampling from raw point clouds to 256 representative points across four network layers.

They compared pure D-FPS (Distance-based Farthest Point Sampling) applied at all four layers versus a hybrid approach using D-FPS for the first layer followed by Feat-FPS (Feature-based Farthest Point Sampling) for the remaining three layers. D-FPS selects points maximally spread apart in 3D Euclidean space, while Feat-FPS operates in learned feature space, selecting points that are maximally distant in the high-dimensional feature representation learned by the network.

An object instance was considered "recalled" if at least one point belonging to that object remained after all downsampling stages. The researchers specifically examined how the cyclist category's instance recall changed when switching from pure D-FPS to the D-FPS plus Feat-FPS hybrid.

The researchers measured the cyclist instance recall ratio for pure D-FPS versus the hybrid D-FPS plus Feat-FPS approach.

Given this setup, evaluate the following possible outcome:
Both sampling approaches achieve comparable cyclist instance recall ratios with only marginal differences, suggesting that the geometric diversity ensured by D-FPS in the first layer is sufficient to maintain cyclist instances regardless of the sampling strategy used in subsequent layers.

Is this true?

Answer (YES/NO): NO